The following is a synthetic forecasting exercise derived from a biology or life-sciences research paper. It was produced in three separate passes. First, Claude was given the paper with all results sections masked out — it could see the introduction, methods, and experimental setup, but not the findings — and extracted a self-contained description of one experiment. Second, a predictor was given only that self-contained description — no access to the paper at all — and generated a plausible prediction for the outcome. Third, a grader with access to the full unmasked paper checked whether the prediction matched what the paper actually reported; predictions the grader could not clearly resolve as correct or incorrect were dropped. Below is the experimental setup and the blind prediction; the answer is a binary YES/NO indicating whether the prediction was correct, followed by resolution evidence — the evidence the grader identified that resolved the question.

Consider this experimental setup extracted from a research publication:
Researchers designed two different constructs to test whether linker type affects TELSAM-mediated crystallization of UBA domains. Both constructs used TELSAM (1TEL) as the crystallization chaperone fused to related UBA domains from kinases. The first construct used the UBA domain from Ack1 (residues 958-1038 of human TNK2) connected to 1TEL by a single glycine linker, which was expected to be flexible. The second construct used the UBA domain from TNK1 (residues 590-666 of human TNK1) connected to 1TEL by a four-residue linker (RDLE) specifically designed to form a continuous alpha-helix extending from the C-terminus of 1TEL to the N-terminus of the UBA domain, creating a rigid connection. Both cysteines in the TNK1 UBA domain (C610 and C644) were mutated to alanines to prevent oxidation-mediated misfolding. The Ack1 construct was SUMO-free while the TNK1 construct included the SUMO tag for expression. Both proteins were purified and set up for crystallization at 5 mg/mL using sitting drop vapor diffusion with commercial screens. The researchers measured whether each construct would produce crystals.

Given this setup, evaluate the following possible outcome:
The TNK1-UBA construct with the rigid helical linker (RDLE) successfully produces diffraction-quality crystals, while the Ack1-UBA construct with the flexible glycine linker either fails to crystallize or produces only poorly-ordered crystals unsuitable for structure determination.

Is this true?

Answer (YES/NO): NO